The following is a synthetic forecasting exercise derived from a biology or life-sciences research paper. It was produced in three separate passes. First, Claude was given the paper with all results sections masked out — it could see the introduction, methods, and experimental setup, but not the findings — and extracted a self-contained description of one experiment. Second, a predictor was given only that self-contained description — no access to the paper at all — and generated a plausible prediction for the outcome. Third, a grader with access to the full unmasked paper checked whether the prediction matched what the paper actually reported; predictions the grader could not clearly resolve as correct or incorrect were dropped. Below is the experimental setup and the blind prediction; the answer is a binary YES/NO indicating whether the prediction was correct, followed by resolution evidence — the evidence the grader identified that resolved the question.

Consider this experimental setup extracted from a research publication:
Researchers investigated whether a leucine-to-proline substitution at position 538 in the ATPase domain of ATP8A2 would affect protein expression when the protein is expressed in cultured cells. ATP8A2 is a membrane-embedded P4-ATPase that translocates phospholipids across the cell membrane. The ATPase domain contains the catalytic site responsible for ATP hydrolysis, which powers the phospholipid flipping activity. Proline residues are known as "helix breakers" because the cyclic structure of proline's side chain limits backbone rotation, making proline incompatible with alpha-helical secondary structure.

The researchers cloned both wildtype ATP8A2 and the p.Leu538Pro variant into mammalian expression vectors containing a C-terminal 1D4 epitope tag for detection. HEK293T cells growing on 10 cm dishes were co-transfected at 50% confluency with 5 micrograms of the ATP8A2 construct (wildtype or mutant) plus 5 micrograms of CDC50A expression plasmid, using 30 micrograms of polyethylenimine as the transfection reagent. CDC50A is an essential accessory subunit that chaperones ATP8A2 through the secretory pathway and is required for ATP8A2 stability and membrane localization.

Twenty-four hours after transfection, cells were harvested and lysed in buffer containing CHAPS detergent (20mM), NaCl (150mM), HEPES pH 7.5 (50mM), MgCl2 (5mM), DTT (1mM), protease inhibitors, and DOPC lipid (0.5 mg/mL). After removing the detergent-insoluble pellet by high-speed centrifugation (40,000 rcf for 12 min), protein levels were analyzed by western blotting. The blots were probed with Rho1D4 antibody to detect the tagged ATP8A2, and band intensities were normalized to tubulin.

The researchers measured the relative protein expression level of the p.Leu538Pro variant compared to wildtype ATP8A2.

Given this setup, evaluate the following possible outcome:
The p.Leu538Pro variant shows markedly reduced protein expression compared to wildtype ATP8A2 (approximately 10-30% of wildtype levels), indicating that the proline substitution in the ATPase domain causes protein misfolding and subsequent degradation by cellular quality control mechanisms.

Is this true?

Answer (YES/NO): NO